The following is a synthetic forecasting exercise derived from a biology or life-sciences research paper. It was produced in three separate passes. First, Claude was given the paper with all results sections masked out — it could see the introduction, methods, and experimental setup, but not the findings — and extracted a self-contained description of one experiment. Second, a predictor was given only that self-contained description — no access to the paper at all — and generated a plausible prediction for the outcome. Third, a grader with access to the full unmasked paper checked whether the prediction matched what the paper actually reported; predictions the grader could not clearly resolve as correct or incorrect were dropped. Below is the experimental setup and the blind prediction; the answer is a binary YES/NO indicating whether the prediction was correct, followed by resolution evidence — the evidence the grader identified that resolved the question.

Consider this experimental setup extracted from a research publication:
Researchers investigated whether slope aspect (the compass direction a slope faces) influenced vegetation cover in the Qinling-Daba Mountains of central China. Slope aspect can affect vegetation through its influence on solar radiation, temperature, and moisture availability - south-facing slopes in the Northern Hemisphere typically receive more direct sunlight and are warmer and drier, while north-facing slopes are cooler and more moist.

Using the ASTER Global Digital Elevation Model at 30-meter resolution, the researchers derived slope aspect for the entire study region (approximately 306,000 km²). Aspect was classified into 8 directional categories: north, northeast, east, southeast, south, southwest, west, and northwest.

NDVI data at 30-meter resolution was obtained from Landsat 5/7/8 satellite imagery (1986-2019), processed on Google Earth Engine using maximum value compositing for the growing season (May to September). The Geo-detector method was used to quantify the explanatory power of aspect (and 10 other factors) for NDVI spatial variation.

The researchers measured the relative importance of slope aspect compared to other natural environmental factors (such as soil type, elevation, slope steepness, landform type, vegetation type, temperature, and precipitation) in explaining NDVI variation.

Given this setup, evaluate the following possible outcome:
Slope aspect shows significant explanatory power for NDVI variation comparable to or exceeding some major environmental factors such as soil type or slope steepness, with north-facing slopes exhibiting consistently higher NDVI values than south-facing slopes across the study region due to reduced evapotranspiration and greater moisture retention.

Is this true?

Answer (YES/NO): NO